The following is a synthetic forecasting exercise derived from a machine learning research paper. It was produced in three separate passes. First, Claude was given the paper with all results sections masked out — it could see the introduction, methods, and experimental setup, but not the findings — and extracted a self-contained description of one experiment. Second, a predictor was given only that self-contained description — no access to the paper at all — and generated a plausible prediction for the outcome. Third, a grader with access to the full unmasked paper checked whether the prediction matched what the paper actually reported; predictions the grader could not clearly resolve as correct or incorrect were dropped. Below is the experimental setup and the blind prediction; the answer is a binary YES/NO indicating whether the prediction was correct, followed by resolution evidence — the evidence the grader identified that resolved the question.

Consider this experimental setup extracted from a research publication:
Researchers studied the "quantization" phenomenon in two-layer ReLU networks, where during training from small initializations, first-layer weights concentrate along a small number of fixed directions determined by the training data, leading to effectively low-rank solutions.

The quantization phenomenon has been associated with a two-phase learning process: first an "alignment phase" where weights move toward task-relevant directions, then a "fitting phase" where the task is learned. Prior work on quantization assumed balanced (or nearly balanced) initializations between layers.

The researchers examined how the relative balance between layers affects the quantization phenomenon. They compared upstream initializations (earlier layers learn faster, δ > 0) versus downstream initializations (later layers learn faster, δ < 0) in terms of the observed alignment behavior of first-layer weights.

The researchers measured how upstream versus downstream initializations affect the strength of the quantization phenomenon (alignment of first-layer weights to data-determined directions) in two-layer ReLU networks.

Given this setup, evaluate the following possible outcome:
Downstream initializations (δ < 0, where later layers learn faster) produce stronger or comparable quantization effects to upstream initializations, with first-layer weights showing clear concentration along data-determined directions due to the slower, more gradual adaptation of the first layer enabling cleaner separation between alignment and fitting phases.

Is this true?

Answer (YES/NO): NO